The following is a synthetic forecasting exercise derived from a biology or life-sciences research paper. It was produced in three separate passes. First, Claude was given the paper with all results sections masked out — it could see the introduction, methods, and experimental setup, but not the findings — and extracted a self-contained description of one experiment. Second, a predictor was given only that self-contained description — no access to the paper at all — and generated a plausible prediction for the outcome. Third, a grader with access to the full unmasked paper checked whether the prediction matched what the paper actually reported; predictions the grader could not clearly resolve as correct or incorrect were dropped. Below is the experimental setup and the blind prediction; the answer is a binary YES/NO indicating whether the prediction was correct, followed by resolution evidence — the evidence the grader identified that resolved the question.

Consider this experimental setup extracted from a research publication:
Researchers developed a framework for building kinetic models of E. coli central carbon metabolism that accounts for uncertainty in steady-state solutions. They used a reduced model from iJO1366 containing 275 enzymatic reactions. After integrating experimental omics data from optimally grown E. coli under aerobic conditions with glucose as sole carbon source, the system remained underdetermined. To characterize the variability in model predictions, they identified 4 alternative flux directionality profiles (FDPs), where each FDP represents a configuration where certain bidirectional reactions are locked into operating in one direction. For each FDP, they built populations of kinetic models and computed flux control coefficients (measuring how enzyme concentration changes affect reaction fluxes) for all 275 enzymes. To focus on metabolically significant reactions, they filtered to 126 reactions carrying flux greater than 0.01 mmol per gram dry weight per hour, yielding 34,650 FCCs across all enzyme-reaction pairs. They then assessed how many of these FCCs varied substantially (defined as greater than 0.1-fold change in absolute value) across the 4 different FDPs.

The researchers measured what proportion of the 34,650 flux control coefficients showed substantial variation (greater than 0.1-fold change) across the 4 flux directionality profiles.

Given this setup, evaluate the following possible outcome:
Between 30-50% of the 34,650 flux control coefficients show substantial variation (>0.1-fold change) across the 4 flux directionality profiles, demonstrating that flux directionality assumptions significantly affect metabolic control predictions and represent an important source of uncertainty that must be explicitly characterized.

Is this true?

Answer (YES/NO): NO